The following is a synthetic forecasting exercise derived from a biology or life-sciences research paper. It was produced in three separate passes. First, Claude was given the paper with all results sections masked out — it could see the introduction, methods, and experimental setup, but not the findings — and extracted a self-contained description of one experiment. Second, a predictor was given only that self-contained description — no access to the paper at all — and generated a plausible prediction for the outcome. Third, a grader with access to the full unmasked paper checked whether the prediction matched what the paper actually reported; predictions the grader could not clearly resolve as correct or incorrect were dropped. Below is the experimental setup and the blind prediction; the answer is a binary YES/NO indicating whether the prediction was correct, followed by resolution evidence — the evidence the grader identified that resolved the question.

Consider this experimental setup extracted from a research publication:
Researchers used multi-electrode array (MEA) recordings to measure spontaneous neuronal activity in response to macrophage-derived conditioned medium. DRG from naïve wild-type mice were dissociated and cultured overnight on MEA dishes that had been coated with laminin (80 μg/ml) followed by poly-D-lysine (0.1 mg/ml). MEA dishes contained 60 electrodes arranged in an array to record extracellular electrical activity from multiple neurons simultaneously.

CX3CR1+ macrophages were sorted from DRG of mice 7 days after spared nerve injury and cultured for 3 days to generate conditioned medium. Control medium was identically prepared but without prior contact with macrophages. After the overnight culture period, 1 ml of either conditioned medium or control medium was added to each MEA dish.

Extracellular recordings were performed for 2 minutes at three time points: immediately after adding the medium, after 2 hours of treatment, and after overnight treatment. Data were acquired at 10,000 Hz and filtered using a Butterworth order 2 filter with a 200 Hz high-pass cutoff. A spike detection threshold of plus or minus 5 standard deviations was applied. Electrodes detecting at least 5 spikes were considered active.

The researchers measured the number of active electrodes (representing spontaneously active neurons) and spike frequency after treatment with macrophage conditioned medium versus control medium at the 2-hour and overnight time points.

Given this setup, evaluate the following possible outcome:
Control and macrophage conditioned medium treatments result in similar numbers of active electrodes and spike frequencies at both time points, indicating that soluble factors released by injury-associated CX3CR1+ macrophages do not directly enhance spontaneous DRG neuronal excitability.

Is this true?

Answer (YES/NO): NO